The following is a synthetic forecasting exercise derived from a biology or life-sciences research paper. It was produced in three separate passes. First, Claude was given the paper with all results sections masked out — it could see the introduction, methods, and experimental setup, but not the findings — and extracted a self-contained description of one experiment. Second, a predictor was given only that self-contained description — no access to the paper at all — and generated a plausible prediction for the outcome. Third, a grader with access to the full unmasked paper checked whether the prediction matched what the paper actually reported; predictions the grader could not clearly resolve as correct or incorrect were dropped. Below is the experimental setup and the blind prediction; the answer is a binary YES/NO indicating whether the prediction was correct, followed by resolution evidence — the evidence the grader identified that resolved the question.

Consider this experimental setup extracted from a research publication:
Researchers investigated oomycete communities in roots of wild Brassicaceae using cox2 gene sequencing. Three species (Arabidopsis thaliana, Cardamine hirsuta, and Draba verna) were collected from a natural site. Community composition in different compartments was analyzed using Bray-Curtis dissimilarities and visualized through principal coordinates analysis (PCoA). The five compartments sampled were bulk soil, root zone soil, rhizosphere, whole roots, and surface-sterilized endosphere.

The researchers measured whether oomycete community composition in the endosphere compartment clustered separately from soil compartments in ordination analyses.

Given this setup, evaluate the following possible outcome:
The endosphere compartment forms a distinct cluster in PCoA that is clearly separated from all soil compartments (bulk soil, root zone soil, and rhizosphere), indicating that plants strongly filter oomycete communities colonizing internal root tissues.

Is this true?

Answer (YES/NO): NO